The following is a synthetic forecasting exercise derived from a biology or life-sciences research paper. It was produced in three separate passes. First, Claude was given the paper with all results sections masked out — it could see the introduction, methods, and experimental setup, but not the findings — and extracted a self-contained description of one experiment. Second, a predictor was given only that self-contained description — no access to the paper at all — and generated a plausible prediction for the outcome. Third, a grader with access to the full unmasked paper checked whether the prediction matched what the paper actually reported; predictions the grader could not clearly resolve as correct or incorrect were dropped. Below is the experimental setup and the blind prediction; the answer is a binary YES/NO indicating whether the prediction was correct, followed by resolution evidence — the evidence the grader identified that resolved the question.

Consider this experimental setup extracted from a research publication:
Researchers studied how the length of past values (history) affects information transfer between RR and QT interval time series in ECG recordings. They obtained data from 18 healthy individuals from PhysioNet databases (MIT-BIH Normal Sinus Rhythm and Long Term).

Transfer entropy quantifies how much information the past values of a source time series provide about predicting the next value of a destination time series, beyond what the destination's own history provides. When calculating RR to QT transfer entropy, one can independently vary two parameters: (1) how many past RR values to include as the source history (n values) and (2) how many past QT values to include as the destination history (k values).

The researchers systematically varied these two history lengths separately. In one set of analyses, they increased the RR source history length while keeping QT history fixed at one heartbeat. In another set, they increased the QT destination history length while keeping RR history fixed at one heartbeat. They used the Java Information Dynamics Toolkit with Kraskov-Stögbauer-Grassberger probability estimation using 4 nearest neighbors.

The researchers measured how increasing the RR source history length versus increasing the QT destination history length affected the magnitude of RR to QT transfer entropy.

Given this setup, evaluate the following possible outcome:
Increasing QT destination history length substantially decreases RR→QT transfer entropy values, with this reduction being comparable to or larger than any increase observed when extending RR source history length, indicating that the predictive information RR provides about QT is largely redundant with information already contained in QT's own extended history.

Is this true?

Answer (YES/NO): NO